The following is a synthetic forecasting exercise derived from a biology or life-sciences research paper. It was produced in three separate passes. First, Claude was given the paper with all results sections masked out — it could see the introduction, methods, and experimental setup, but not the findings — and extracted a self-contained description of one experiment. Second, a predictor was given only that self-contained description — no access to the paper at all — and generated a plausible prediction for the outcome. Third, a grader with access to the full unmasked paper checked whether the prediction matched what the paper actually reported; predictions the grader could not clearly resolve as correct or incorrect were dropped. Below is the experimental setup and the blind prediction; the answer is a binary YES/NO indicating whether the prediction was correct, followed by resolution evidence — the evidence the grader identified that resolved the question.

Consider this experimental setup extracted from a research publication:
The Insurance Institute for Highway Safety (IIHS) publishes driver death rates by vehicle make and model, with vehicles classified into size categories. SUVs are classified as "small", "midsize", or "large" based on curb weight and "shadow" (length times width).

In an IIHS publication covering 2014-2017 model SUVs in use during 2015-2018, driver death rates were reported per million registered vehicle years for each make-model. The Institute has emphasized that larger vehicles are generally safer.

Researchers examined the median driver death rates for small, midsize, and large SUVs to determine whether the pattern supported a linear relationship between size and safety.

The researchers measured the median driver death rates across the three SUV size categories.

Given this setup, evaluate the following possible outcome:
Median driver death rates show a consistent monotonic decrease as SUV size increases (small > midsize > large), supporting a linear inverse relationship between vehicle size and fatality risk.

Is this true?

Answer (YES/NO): NO